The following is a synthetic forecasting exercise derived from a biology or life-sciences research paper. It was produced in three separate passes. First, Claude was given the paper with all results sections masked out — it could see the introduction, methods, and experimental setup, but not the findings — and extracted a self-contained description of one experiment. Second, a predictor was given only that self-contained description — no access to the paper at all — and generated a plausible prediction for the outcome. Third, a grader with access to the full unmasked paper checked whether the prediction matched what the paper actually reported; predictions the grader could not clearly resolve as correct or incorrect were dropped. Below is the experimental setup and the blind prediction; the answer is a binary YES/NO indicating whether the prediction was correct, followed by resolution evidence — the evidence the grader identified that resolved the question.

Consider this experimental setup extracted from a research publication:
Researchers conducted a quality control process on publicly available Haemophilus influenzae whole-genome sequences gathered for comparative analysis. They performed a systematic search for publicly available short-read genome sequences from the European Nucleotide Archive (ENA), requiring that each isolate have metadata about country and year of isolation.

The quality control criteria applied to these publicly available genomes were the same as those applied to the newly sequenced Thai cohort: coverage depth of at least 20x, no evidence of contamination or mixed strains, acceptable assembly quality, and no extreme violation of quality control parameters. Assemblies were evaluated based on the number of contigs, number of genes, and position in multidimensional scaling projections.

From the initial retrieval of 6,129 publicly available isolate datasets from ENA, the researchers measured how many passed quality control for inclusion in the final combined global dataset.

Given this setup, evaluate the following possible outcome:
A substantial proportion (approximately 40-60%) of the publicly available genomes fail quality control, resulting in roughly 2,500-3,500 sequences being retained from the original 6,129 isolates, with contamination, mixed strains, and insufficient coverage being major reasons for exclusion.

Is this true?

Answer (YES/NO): NO